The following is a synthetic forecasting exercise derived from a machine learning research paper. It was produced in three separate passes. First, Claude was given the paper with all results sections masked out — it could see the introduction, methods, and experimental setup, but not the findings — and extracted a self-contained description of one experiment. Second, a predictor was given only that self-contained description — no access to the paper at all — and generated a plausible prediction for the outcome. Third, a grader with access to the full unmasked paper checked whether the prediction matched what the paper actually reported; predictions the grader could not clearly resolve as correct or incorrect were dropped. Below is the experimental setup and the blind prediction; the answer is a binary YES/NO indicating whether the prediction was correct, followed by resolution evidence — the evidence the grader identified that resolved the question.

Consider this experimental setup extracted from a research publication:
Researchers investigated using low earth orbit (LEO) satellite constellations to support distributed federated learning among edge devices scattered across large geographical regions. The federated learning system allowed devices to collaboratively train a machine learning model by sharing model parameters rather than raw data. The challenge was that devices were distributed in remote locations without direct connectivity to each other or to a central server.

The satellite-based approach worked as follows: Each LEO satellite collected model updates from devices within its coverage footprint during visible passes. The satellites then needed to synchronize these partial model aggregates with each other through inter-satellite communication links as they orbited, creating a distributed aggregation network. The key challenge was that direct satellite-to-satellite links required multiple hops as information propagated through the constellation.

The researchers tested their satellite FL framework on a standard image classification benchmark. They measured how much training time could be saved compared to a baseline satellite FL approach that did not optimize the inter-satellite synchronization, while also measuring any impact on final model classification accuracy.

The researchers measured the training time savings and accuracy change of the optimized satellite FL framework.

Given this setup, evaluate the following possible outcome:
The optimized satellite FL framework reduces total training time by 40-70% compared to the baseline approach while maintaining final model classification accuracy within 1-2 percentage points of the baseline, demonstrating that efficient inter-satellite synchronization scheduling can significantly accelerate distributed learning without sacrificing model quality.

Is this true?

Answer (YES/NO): NO